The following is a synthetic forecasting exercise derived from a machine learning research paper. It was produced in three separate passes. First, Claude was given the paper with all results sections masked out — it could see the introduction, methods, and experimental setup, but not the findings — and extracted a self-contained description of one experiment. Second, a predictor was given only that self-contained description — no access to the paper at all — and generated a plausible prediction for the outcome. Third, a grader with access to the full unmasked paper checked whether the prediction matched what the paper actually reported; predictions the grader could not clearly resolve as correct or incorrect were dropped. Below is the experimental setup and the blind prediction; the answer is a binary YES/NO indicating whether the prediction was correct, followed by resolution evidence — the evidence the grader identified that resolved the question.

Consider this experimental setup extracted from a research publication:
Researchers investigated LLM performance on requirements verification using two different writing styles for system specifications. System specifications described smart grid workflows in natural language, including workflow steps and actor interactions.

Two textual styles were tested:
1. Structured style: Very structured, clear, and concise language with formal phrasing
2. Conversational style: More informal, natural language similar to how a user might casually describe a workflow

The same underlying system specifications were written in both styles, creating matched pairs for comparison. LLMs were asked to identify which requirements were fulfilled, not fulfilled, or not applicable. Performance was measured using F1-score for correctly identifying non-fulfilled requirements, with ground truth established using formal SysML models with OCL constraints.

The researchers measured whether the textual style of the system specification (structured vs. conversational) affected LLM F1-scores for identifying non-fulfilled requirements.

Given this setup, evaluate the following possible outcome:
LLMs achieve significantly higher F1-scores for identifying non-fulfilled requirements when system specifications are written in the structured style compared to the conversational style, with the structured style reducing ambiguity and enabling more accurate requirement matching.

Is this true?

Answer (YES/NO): YES